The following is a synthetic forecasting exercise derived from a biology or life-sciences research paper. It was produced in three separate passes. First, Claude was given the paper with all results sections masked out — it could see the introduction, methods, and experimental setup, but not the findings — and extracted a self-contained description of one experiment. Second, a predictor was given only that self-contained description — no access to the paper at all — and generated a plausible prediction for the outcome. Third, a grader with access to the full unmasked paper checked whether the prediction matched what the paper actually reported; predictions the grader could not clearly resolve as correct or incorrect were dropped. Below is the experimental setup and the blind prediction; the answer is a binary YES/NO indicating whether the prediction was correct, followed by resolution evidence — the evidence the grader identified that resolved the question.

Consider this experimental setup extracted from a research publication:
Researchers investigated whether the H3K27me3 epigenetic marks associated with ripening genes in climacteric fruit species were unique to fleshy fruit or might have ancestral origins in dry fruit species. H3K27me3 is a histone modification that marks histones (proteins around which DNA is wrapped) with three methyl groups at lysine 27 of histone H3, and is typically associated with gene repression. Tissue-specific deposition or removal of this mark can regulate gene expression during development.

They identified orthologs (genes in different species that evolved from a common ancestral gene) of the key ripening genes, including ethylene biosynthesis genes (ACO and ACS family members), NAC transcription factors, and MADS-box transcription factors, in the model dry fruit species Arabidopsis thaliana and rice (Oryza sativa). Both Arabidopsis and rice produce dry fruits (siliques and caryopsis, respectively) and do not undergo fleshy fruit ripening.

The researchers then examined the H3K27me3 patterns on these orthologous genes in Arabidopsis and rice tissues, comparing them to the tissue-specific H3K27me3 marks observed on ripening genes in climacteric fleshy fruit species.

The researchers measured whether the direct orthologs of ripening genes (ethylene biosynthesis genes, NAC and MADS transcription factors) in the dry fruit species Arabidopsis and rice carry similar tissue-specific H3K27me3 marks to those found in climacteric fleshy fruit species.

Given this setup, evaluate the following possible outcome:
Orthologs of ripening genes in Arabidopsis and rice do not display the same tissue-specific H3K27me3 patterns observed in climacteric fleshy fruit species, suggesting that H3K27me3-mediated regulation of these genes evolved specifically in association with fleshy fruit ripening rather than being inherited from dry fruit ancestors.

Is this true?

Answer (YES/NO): NO